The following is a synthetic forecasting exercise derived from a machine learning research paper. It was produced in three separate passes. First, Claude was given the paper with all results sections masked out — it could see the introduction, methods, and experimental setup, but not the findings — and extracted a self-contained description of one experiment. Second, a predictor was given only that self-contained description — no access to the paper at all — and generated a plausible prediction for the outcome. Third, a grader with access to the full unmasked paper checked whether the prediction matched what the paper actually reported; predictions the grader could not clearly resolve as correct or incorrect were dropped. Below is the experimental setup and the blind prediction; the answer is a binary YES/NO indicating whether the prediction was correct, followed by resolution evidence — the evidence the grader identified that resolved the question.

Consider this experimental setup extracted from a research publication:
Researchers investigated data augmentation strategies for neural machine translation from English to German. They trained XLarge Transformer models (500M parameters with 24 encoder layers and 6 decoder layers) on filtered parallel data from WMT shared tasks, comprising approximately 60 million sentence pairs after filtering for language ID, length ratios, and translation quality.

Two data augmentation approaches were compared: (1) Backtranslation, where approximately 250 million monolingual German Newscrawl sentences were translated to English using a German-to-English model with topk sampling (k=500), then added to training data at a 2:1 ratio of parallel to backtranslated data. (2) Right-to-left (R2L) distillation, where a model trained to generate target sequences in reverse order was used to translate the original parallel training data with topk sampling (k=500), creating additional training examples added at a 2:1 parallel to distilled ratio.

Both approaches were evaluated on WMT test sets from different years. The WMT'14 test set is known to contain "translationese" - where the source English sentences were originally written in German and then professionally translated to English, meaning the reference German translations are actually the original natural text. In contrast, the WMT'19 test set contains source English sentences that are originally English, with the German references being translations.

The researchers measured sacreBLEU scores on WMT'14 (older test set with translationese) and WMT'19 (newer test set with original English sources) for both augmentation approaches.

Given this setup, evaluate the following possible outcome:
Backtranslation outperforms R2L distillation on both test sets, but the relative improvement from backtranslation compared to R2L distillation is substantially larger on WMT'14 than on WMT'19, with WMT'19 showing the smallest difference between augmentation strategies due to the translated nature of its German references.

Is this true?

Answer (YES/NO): NO